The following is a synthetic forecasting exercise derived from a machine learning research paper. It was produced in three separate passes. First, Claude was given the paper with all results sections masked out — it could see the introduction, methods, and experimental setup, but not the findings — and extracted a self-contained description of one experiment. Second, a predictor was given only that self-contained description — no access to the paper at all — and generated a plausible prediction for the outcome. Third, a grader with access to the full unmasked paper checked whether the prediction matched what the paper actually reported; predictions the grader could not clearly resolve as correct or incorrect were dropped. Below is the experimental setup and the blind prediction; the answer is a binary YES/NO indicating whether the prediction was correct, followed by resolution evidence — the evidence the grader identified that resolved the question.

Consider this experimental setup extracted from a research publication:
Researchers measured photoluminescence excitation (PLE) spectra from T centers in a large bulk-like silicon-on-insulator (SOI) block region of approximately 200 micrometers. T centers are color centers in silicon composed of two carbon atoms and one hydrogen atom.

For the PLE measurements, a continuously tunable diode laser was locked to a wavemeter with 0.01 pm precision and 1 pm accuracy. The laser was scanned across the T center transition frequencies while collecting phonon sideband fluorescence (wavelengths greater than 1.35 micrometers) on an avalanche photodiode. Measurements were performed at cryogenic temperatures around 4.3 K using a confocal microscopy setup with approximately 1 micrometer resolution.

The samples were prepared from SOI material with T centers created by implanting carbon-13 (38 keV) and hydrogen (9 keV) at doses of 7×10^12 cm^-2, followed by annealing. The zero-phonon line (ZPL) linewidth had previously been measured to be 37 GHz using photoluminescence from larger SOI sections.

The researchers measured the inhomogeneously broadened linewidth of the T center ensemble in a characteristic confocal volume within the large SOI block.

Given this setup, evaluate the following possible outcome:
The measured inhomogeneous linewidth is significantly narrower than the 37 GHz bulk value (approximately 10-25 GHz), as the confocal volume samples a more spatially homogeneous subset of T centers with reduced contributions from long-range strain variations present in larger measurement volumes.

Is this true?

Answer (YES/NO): NO